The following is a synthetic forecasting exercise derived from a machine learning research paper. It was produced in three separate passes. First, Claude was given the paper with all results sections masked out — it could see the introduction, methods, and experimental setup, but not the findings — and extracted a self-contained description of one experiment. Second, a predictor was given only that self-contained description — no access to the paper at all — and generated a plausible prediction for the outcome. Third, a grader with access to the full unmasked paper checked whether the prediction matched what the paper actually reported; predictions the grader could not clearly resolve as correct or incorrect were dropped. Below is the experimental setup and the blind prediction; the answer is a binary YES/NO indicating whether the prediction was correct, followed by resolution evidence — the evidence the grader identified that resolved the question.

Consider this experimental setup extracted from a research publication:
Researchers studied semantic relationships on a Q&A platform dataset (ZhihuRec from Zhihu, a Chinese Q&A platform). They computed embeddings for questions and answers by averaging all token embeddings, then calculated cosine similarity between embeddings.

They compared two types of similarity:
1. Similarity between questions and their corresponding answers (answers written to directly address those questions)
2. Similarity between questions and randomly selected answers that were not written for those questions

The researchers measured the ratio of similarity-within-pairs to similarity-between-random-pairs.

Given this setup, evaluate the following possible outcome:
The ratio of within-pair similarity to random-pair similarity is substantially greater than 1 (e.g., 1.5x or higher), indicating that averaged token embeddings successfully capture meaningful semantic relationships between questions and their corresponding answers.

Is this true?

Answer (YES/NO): NO